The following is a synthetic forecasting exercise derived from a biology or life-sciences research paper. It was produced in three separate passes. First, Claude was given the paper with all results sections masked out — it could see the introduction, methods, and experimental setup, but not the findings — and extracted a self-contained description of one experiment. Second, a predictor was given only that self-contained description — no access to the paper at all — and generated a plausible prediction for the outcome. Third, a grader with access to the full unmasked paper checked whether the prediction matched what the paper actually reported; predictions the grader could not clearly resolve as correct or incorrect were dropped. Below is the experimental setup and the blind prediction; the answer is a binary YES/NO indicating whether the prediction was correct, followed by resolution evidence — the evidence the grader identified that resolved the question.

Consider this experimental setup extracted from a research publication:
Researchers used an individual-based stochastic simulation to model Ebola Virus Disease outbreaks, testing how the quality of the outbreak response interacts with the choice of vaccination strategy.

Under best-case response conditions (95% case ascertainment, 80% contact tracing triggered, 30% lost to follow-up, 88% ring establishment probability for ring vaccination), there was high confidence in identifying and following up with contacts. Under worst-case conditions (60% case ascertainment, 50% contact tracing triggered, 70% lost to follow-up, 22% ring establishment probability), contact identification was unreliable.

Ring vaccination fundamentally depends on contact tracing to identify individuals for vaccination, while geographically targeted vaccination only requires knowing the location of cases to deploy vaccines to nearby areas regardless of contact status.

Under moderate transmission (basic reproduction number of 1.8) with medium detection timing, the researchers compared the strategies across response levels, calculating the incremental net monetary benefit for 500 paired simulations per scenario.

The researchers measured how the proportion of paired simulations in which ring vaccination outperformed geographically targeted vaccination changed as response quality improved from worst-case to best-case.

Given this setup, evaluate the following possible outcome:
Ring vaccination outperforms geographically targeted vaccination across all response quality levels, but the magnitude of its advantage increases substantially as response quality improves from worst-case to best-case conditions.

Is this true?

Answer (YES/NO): NO